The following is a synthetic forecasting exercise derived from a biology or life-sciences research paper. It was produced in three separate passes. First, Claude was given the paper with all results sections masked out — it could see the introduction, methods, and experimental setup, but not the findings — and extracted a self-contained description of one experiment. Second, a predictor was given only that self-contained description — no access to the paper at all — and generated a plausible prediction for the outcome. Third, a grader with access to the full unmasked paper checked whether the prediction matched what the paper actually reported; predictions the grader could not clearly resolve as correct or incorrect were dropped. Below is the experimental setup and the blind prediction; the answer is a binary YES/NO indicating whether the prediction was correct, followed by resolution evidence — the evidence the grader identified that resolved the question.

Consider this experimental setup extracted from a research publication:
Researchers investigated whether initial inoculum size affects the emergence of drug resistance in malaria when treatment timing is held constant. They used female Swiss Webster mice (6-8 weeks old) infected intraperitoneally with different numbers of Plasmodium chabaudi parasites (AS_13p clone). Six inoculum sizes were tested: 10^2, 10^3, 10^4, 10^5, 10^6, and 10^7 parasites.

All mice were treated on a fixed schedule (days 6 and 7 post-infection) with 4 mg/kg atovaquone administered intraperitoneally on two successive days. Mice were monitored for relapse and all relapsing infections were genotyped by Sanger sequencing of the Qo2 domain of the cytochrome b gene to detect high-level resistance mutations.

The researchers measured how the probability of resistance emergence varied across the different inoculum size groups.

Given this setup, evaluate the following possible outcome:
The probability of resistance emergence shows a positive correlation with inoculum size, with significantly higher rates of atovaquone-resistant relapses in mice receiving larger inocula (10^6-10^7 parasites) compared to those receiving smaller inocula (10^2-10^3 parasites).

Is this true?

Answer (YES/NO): NO